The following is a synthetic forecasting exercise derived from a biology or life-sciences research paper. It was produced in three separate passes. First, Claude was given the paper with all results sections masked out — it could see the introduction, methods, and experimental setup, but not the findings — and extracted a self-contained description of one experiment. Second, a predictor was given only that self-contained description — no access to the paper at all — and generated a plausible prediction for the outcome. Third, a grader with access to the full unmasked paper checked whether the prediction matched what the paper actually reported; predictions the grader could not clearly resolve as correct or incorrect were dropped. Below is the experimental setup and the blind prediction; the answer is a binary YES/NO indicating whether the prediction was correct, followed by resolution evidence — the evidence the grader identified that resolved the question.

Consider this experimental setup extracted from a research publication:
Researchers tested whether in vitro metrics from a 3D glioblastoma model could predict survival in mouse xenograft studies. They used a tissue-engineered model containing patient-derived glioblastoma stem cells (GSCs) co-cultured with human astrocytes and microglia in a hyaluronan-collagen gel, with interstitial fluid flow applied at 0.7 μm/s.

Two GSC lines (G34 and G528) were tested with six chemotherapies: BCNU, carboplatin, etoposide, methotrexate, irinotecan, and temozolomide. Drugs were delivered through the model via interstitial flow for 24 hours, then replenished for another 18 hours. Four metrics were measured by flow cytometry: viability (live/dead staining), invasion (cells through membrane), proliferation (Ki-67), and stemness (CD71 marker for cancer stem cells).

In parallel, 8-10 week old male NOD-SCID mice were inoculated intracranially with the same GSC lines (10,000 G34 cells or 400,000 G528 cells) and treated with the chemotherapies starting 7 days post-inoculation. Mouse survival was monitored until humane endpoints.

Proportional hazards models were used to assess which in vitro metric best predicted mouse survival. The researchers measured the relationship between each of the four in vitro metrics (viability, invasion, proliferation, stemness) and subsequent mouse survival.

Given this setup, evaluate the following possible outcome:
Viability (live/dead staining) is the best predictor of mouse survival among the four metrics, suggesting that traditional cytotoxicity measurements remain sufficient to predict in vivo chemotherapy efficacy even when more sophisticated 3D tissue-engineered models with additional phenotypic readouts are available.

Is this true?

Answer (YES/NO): NO